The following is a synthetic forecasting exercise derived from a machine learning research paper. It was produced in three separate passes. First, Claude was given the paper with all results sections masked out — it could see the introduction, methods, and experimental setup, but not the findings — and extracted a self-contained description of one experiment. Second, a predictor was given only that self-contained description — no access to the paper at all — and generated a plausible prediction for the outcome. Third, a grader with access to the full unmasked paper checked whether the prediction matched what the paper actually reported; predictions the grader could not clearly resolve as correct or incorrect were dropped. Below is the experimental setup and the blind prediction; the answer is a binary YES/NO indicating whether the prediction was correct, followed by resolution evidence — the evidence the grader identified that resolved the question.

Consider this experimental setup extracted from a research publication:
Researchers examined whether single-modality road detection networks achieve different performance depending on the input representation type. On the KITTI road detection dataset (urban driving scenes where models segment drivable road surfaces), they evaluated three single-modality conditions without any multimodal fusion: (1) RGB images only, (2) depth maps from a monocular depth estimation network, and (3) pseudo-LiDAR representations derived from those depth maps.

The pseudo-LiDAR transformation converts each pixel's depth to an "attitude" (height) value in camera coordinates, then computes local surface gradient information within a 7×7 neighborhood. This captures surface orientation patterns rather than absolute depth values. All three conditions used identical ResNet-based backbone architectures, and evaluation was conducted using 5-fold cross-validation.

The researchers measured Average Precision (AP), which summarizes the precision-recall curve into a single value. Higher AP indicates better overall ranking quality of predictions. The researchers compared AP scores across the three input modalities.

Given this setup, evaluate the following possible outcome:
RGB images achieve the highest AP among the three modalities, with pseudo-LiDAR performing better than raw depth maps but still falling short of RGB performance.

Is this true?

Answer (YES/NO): NO